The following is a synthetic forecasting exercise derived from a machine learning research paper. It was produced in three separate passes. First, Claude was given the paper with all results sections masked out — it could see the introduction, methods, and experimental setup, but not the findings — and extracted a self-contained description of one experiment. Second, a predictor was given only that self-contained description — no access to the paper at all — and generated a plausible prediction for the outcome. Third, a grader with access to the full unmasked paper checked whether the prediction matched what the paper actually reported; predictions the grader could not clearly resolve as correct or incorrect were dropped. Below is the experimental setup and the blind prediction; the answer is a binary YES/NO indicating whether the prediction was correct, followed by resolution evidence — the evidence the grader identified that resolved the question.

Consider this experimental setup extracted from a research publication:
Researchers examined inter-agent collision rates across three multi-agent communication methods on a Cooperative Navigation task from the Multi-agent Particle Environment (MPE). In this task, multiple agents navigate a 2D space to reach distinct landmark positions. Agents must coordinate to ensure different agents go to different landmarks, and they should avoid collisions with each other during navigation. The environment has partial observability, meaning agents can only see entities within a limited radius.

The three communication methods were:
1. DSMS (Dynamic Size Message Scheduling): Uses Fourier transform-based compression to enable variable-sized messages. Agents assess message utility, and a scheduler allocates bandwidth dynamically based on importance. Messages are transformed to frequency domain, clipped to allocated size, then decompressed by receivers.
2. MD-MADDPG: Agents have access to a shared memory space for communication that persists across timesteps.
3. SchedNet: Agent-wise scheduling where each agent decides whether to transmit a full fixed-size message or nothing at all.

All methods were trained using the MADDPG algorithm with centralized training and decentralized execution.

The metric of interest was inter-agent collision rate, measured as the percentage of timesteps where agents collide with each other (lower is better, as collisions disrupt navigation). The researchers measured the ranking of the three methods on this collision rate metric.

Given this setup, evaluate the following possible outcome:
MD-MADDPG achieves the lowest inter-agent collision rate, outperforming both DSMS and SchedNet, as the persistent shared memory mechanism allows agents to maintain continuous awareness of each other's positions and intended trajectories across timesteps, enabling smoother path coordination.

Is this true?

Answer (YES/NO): NO